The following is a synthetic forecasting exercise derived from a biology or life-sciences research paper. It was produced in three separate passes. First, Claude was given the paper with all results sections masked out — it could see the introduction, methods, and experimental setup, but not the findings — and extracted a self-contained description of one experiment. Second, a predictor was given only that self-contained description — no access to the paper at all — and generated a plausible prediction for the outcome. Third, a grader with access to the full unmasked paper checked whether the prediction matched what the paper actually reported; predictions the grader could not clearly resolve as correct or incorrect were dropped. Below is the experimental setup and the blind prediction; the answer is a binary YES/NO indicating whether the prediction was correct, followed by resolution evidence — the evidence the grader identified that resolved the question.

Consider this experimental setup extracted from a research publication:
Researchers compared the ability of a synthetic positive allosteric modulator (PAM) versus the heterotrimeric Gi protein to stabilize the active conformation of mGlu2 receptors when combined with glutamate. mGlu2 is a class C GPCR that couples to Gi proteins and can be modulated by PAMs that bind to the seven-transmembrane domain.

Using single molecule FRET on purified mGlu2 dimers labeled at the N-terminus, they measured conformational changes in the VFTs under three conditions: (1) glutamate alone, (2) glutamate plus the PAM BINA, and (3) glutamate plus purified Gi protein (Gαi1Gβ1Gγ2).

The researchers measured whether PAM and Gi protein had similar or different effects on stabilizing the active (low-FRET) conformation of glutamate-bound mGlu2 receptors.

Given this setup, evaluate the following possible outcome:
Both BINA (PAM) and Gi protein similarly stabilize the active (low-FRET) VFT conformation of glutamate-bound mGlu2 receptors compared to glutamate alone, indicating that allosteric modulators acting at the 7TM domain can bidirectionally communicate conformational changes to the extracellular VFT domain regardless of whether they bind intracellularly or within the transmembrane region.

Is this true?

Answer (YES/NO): YES